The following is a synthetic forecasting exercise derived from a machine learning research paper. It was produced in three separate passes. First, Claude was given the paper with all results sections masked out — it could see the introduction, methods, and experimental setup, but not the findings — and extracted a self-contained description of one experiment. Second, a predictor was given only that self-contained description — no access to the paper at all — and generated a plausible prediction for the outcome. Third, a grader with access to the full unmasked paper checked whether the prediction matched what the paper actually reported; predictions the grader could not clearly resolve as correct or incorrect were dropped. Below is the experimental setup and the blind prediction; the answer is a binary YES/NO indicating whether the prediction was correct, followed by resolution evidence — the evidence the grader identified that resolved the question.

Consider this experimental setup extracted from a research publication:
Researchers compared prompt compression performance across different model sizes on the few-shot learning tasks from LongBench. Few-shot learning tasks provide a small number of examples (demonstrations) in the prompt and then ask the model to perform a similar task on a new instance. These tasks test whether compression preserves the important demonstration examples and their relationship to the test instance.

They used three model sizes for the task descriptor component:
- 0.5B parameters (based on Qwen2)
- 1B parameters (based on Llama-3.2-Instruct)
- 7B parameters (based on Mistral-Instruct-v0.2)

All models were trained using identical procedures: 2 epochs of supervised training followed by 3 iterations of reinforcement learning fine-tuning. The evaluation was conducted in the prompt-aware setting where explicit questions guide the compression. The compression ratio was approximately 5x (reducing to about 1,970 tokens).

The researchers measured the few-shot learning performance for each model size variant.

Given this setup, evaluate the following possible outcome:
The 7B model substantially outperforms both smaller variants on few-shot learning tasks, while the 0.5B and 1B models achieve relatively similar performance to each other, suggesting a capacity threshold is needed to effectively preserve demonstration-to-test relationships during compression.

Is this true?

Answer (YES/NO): NO